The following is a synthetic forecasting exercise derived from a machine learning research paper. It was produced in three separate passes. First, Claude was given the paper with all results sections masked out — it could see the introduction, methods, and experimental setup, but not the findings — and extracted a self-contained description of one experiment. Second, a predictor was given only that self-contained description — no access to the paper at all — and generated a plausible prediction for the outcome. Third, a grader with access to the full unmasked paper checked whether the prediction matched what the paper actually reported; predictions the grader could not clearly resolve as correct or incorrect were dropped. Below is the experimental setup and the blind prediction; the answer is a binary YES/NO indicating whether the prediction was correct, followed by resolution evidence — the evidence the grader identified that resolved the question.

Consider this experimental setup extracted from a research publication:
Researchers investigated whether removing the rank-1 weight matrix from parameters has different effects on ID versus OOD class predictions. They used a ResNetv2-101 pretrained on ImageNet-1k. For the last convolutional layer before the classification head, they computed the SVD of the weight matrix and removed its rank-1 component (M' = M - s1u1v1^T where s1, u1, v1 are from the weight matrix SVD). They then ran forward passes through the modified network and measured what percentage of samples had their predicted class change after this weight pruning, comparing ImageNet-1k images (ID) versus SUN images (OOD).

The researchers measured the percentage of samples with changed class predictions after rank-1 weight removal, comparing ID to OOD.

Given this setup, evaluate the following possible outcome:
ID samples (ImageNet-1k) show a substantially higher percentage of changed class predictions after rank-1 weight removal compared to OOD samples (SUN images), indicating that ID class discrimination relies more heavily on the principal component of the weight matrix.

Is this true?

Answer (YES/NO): NO